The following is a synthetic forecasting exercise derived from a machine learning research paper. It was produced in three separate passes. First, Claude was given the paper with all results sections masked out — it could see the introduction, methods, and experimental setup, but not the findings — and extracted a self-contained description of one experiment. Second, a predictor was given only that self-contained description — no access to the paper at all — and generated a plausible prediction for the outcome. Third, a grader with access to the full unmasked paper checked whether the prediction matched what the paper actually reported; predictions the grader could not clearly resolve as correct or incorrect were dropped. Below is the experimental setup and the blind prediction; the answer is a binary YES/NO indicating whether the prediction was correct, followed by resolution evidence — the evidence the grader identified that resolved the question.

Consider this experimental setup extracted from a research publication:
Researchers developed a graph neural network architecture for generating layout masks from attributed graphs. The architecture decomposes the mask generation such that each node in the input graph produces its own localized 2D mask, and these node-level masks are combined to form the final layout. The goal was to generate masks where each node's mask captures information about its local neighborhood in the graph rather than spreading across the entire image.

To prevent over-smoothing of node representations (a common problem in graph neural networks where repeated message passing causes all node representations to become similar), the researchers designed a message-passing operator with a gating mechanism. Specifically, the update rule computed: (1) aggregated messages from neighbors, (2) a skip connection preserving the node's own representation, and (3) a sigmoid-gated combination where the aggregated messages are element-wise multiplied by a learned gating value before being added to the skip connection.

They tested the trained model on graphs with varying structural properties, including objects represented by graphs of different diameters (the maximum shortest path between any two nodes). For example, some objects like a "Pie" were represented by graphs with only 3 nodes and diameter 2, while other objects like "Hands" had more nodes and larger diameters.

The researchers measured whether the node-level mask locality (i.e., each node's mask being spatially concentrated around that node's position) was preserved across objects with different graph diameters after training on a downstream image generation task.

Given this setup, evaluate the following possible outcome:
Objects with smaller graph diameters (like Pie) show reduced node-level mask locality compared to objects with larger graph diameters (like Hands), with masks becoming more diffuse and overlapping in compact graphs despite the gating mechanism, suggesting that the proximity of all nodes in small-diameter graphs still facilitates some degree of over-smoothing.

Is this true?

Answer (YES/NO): YES